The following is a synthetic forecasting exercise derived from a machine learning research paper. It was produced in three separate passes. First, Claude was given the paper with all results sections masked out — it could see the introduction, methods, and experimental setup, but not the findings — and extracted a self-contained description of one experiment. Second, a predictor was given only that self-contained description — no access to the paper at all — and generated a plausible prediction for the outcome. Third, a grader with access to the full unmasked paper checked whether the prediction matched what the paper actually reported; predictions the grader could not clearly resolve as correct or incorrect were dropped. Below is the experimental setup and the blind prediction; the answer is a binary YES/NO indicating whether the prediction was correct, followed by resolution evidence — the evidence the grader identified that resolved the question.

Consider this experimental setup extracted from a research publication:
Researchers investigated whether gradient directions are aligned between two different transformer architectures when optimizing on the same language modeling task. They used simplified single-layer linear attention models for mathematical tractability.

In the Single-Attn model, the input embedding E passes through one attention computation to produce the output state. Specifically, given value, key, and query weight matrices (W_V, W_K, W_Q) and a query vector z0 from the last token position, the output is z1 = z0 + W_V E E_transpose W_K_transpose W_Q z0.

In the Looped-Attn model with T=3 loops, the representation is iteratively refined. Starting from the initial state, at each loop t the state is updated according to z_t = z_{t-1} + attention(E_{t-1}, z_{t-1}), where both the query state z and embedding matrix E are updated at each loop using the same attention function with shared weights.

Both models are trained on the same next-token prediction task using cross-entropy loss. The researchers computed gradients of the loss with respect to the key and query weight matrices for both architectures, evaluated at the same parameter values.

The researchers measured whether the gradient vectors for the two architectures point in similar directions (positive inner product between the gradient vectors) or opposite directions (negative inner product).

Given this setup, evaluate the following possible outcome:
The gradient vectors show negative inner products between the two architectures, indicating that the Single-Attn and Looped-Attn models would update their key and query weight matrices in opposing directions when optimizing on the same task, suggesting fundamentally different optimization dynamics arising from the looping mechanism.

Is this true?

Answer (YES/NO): NO